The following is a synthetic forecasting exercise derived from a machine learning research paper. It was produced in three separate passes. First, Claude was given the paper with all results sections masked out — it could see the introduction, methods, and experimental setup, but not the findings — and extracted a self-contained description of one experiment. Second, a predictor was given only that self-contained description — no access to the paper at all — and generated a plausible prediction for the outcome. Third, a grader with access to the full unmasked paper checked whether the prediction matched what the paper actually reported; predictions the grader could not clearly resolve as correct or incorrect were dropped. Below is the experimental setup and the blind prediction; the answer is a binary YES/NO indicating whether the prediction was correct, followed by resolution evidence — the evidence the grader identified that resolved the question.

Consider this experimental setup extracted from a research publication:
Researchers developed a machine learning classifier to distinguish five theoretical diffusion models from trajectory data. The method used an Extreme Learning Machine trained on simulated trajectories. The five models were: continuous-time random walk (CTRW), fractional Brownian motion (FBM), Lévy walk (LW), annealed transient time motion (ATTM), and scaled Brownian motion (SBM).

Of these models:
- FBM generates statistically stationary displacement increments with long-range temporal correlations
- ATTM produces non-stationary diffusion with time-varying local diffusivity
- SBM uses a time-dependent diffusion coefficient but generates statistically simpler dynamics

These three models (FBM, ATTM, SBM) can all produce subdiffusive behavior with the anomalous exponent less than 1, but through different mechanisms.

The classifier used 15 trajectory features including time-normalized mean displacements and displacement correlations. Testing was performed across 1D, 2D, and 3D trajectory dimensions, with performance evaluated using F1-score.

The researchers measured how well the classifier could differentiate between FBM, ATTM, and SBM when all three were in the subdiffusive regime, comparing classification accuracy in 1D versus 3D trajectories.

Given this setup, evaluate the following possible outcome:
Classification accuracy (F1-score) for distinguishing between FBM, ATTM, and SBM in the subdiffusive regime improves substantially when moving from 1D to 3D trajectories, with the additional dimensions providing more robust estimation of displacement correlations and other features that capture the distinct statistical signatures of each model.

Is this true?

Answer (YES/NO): YES